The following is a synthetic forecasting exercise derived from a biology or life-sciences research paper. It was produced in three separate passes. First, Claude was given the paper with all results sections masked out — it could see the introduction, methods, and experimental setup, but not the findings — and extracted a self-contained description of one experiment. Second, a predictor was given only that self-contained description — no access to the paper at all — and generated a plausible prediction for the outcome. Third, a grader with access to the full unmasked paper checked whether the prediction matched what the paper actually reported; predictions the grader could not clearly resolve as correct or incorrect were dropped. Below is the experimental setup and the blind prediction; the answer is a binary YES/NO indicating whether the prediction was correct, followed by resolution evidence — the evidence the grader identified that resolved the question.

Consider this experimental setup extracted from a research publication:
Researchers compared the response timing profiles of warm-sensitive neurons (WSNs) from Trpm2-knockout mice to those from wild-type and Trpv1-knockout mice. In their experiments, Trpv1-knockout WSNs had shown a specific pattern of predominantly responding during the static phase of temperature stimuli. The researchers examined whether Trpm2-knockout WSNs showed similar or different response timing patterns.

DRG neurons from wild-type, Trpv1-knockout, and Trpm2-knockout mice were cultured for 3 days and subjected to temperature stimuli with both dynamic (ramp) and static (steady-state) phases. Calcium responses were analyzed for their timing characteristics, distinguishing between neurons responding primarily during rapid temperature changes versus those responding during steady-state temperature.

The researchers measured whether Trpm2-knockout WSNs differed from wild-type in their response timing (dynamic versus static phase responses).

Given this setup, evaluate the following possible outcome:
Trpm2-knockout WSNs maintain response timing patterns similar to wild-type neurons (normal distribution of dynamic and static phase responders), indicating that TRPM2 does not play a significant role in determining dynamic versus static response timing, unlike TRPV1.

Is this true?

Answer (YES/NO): YES